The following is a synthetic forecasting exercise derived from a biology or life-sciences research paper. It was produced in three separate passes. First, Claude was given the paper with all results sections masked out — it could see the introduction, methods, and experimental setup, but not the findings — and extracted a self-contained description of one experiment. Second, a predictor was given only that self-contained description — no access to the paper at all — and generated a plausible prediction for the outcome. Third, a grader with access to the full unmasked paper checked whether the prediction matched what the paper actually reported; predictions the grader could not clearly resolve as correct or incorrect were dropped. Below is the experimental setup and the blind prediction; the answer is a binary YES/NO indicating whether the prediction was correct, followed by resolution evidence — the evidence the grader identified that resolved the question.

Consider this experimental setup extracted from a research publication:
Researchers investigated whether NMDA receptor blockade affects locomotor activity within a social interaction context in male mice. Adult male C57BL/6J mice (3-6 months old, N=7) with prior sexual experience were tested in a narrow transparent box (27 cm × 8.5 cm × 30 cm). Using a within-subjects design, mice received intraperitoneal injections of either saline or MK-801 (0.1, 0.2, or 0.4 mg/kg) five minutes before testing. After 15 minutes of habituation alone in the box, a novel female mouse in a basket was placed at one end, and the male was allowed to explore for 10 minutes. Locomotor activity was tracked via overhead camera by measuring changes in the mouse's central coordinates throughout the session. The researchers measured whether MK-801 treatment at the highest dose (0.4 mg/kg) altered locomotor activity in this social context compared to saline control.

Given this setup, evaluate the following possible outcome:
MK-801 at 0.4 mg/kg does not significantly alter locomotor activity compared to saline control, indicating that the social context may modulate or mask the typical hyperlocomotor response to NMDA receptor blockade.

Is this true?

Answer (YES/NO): NO